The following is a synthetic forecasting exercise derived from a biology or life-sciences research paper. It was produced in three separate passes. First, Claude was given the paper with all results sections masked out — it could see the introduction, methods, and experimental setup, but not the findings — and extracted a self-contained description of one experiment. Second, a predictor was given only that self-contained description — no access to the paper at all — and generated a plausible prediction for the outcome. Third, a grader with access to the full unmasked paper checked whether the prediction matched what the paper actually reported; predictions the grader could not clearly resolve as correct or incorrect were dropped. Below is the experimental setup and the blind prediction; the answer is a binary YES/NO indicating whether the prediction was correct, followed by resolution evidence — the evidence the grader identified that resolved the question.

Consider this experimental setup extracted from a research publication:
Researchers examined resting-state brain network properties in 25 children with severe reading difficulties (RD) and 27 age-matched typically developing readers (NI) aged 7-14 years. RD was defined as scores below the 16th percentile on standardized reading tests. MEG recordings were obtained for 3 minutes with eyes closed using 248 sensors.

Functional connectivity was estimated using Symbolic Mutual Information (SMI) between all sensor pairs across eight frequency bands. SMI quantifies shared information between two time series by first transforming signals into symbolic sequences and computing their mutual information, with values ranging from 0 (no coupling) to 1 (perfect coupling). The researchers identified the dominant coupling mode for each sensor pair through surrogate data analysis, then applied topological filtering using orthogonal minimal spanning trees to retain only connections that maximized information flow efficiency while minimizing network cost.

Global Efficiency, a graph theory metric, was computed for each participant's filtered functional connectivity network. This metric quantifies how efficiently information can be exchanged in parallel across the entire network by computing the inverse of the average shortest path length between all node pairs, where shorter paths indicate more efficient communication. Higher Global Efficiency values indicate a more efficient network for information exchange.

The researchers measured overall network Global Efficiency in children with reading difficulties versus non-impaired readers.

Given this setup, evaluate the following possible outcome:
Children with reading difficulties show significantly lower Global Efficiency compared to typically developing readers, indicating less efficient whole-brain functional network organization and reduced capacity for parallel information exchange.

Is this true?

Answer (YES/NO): YES